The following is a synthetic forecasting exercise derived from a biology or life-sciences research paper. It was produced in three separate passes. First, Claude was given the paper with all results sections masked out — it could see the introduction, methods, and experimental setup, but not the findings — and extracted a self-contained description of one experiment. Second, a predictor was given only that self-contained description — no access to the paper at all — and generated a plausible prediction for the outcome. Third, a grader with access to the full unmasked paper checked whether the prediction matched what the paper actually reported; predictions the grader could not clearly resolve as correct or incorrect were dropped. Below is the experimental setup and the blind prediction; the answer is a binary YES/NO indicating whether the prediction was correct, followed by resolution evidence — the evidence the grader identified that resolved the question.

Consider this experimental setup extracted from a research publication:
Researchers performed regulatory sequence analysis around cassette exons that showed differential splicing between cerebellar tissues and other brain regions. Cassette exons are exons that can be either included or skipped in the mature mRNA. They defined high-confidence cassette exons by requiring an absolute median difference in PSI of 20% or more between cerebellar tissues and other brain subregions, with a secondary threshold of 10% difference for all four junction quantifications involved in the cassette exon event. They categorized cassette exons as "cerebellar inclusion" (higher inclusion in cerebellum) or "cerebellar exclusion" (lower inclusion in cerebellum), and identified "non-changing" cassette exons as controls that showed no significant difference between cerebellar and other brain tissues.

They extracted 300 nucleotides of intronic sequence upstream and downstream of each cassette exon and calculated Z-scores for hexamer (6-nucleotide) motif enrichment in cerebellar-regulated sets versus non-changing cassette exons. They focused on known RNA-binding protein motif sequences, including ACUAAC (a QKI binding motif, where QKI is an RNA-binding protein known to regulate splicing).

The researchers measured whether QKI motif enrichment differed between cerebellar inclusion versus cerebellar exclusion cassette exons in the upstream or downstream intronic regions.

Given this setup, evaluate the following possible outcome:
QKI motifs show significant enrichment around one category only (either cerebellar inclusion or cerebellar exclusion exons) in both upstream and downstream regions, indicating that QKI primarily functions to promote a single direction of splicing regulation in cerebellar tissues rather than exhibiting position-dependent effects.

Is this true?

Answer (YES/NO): NO